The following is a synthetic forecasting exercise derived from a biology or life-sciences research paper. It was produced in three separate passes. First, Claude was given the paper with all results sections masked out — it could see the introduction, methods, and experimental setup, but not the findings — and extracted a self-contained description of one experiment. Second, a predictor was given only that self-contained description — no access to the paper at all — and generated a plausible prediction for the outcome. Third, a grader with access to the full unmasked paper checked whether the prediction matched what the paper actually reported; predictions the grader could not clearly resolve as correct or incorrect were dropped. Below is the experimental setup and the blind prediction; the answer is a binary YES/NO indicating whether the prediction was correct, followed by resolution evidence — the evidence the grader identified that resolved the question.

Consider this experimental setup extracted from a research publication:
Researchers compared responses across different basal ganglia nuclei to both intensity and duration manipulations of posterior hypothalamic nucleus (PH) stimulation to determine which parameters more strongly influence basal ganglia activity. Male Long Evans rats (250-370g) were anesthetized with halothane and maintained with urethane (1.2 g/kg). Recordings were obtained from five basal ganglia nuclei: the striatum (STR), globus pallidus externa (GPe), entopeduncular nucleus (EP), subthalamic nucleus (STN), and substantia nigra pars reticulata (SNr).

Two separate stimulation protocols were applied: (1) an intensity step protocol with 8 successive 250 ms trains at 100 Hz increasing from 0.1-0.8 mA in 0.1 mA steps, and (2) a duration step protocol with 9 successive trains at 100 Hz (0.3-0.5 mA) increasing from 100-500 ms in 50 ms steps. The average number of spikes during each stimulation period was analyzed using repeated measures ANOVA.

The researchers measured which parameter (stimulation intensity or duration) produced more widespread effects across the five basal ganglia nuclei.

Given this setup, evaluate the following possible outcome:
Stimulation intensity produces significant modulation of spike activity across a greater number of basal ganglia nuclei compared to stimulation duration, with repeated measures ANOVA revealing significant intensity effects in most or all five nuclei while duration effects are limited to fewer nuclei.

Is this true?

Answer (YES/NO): YES